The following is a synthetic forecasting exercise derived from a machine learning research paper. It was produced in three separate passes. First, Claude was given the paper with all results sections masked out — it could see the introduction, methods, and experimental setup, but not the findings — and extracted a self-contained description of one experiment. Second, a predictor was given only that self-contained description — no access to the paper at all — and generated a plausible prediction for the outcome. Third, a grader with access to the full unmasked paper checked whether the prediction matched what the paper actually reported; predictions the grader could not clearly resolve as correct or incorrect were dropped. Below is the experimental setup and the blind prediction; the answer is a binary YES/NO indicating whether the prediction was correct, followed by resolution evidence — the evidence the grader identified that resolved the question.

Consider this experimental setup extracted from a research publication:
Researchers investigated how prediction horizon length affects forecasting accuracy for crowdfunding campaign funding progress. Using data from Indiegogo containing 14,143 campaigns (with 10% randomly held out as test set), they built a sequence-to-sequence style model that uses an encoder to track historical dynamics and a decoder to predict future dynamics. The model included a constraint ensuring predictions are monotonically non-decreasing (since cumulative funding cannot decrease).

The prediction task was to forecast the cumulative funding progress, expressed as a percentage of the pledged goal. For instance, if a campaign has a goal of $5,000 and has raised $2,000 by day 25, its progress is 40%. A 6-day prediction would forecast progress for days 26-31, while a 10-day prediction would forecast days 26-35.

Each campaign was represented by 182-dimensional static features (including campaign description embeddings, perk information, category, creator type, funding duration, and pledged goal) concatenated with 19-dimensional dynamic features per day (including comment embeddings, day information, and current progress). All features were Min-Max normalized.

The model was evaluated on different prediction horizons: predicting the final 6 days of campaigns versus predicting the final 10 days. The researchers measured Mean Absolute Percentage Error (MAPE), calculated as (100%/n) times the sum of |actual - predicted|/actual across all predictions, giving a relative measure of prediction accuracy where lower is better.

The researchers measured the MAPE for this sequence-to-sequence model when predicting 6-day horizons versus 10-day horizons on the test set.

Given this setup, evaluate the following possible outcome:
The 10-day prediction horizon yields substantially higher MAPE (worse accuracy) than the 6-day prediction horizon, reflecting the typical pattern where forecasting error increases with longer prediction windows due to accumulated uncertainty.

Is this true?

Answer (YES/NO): NO